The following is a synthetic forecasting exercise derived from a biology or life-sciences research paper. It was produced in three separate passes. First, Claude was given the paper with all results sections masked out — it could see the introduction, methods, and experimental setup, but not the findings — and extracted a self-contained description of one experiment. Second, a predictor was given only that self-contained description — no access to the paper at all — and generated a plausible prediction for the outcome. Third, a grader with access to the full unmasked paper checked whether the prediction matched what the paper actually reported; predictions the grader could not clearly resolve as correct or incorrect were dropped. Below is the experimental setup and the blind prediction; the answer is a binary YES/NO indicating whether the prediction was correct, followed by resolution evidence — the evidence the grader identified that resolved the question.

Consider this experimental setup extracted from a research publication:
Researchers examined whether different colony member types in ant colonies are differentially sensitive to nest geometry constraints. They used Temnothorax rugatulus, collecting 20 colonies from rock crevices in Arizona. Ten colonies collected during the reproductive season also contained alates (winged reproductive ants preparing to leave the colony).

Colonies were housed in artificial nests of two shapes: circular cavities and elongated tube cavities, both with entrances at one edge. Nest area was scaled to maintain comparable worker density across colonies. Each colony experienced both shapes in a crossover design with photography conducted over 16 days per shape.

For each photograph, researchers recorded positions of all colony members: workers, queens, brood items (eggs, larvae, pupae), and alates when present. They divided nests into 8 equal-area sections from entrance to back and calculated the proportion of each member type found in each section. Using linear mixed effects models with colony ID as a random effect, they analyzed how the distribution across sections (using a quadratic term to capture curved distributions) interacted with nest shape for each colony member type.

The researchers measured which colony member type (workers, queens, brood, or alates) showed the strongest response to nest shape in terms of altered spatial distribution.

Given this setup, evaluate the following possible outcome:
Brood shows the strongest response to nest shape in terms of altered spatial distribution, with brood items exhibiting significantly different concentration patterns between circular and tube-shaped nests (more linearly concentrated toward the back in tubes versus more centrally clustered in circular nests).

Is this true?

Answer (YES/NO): NO